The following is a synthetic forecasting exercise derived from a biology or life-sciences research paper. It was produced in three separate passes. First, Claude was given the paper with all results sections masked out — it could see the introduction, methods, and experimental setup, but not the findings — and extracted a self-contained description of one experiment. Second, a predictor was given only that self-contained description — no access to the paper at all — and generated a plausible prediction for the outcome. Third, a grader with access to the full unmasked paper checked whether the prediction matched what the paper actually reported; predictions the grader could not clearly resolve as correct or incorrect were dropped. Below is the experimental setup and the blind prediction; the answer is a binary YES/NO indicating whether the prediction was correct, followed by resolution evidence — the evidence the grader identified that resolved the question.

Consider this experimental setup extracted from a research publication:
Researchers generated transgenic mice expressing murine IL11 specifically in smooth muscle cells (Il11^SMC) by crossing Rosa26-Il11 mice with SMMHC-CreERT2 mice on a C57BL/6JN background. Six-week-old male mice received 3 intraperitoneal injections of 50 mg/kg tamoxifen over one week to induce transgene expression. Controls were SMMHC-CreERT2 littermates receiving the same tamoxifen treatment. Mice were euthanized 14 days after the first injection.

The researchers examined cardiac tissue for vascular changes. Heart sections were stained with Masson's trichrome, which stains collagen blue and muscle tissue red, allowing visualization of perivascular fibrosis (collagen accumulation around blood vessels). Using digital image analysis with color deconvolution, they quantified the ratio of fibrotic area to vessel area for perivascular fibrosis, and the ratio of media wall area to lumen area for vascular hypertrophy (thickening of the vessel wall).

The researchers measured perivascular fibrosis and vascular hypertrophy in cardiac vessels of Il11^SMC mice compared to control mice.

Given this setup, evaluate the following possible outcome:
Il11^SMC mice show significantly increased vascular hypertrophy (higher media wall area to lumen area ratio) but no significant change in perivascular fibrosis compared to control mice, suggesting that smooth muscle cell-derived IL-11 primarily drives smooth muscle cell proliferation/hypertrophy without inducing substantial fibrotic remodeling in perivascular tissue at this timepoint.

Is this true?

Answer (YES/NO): NO